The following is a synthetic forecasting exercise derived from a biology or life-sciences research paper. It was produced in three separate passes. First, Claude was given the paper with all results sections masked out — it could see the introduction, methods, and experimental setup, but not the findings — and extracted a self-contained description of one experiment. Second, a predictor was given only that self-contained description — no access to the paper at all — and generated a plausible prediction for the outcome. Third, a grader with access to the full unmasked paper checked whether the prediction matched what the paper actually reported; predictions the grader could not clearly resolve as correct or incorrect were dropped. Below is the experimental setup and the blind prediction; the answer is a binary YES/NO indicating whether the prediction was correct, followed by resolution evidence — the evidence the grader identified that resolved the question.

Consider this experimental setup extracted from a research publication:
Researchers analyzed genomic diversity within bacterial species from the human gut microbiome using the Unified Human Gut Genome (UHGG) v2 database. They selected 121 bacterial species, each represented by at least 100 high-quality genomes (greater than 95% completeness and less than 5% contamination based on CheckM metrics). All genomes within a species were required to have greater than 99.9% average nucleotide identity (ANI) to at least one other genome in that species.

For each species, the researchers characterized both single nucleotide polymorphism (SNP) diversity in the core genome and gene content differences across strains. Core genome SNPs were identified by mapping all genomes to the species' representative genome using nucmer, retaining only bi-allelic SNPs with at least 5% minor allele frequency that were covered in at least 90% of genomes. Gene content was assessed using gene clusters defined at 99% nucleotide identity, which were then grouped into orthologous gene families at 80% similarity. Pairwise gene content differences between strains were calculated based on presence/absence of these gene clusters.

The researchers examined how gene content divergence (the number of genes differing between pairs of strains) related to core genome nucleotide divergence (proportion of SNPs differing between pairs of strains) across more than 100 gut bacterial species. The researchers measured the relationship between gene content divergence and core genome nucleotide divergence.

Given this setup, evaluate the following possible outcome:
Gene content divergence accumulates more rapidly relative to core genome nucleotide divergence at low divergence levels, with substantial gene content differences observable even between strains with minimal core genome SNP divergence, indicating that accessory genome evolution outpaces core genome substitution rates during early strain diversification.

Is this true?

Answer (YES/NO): NO